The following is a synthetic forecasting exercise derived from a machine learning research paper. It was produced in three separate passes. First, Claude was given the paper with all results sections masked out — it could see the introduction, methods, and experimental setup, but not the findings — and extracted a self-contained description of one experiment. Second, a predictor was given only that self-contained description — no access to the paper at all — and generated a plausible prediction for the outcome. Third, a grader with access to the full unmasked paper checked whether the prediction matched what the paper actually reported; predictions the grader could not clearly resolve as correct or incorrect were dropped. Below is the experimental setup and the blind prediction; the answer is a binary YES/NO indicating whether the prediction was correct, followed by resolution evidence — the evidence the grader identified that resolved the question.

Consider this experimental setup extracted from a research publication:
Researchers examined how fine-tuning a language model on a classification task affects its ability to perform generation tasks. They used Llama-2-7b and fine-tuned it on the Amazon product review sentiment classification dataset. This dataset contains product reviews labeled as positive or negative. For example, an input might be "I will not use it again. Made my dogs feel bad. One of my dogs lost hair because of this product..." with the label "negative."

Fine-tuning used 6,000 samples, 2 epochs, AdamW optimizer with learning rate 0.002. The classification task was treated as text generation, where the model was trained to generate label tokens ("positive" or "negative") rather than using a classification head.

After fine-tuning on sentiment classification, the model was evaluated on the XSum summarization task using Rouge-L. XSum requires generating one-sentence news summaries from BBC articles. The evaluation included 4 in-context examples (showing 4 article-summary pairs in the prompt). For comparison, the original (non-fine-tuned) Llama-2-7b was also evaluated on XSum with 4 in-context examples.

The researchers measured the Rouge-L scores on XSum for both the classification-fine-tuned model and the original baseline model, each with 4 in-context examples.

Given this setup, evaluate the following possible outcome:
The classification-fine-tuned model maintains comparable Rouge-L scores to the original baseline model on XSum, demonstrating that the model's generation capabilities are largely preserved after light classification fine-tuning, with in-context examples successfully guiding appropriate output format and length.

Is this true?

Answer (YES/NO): NO